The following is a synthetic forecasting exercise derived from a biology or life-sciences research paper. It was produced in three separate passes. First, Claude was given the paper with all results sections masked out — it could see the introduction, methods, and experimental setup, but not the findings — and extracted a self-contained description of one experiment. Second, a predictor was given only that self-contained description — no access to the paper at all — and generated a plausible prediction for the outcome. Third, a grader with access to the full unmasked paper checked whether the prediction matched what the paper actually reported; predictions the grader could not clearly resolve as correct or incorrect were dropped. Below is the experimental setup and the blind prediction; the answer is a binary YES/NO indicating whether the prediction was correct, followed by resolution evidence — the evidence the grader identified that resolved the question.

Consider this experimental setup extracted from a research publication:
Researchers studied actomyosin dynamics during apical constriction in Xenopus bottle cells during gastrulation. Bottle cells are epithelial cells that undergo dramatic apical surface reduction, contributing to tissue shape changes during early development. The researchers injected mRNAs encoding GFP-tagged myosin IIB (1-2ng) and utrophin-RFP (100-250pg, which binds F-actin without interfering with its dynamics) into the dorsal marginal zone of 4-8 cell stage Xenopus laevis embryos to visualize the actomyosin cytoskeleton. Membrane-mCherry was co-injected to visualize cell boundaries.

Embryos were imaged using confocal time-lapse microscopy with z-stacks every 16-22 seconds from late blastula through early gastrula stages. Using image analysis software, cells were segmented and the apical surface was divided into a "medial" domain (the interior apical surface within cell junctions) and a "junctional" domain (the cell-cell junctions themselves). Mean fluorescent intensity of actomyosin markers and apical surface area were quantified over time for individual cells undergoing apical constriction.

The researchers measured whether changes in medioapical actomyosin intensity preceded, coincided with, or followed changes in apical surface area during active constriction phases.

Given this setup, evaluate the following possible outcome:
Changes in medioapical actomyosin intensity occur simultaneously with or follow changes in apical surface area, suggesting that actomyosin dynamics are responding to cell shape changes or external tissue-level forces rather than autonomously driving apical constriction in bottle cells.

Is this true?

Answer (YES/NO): NO